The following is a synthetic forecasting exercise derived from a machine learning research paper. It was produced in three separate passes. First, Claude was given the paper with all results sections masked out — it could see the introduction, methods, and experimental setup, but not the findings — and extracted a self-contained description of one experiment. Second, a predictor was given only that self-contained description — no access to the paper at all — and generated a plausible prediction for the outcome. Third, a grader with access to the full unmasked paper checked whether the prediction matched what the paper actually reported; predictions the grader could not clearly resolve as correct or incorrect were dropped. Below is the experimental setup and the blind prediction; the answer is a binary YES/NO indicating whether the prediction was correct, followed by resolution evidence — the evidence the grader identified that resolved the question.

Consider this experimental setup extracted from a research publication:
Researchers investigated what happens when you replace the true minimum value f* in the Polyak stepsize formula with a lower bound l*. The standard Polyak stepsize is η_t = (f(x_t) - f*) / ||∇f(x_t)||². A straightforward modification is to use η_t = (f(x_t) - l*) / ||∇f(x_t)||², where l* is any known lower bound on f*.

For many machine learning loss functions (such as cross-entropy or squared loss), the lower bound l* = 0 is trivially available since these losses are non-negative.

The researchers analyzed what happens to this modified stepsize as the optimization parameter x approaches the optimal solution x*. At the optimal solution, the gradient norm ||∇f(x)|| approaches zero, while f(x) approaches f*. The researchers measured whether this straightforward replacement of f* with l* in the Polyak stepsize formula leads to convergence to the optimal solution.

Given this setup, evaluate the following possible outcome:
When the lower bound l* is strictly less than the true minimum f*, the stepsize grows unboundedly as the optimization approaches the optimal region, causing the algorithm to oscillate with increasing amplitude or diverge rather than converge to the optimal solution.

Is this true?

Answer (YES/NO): YES